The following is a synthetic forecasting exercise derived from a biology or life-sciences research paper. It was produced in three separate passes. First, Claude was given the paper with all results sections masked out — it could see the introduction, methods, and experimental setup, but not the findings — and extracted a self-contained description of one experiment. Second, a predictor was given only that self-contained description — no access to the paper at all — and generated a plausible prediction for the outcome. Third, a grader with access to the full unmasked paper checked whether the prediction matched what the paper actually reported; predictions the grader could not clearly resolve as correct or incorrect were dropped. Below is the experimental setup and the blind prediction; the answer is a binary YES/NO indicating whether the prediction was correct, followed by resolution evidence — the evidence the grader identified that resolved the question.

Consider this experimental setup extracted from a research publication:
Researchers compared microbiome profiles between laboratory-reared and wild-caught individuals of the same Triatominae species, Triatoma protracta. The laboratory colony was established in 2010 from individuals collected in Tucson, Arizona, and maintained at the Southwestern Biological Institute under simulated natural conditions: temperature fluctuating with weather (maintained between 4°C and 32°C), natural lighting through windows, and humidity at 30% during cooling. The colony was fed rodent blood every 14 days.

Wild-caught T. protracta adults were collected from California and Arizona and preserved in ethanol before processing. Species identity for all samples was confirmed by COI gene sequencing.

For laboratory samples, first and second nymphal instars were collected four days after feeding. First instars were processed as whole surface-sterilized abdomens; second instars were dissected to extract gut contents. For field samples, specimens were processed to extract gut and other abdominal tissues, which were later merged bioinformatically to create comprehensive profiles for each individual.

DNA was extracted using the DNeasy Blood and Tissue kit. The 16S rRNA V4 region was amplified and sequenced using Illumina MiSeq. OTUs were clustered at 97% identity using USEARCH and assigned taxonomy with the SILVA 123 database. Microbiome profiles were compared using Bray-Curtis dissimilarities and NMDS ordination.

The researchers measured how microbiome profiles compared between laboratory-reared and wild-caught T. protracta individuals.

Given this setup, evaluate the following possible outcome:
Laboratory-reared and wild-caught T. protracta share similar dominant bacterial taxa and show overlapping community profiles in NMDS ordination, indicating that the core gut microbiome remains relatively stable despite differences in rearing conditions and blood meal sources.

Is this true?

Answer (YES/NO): NO